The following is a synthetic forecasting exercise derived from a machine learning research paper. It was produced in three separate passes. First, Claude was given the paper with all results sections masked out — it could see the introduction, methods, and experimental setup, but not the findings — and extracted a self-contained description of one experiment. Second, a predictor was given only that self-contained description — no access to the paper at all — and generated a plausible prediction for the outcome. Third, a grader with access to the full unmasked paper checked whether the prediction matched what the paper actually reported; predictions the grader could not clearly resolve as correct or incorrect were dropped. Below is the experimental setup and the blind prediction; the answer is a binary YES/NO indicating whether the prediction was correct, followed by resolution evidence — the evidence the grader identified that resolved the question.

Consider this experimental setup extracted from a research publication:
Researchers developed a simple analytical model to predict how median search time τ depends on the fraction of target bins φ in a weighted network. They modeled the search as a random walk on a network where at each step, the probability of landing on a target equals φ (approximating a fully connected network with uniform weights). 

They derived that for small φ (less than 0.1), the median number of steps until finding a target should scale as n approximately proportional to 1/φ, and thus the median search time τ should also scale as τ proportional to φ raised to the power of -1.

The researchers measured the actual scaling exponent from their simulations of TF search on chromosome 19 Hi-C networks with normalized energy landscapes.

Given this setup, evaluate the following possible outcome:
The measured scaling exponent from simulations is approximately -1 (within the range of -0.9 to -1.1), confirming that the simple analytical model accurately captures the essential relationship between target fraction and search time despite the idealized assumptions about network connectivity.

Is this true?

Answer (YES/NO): YES